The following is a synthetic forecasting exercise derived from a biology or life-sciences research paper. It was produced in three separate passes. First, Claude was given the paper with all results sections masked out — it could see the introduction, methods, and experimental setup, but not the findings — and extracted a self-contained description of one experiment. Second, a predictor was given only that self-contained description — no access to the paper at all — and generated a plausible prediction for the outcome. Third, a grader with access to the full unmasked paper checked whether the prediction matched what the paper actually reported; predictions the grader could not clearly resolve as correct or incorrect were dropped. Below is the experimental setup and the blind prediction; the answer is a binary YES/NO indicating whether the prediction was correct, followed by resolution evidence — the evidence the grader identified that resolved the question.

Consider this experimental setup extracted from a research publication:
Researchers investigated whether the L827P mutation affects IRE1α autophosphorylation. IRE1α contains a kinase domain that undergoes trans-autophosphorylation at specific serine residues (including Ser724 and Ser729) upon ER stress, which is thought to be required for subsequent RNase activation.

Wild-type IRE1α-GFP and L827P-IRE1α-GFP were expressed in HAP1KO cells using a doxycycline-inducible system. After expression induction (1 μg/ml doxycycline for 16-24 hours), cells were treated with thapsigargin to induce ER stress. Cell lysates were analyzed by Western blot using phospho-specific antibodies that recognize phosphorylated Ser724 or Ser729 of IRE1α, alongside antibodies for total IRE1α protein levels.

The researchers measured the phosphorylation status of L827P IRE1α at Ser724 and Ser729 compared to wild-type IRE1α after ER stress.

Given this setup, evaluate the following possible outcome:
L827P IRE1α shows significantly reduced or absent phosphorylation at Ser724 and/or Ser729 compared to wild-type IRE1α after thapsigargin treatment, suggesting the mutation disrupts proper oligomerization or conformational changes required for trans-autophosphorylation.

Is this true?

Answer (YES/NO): YES